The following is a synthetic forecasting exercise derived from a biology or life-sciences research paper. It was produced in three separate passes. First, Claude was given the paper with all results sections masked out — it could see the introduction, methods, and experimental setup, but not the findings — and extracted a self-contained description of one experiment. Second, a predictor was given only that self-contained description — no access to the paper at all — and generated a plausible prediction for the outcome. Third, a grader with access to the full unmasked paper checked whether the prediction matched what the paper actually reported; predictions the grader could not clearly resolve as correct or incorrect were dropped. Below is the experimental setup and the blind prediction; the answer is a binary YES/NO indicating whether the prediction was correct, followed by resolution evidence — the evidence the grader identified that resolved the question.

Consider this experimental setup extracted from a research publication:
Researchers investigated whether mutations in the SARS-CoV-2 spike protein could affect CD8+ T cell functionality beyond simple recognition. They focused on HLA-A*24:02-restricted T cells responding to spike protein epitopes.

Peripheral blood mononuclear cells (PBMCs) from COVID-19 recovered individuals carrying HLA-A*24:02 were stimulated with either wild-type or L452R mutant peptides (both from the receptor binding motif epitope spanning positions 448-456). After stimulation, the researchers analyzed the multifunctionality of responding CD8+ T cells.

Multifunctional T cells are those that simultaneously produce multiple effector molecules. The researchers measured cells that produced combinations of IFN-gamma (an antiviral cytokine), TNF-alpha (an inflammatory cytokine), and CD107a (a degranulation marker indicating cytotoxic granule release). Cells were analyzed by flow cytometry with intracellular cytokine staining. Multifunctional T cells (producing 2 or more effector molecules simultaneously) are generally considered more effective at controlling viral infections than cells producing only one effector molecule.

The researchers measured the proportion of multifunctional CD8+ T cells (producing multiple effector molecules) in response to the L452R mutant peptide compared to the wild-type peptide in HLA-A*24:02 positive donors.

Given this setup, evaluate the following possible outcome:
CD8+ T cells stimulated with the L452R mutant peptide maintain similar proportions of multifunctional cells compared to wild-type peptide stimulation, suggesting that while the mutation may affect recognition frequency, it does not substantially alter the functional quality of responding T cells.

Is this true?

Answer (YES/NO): NO